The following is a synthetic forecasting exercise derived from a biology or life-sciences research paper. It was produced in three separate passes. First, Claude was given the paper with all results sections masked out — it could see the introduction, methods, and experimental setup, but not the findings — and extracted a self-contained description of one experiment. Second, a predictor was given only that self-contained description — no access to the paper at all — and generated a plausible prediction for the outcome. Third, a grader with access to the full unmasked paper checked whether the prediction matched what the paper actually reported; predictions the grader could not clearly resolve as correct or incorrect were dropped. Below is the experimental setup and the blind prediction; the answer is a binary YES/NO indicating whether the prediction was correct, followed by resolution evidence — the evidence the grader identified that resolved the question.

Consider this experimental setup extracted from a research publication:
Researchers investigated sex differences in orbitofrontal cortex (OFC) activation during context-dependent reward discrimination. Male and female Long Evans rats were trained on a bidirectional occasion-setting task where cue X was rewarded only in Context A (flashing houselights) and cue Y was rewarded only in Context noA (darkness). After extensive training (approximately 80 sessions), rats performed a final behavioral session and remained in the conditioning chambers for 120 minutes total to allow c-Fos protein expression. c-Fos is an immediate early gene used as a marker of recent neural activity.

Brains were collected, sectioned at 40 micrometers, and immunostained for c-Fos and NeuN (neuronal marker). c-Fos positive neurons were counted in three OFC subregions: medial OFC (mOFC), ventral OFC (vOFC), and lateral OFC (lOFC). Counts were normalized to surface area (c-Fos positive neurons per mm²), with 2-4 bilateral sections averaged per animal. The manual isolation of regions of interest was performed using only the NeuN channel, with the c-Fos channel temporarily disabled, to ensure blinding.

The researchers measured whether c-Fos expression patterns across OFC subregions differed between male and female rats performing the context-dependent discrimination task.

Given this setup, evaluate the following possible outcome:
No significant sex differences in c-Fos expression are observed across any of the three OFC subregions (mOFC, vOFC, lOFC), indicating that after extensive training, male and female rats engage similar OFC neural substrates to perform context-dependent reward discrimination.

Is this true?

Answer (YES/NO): NO